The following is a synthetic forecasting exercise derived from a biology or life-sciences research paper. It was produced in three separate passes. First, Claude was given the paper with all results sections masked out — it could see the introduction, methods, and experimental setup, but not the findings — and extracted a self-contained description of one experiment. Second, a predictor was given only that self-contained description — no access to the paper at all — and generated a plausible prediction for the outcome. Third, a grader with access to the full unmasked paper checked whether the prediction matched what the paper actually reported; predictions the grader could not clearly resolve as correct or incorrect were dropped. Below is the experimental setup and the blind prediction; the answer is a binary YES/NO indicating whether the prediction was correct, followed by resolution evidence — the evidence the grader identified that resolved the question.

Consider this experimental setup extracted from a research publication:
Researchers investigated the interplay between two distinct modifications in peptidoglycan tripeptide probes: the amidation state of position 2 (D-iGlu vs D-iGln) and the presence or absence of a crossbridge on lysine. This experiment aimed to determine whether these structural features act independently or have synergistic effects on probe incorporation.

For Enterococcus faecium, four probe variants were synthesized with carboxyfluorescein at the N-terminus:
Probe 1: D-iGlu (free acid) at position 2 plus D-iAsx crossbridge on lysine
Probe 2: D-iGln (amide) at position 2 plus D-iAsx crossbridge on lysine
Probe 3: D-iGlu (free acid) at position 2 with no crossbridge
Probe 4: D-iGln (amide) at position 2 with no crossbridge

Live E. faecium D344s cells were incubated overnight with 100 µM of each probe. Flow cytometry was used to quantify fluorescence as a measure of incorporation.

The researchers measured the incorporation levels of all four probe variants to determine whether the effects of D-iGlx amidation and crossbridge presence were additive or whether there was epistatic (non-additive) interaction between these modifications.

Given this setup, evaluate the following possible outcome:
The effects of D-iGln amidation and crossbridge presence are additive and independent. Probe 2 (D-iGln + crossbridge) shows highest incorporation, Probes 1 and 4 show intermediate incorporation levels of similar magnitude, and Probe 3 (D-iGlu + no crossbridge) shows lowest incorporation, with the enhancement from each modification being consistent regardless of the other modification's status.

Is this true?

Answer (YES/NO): NO